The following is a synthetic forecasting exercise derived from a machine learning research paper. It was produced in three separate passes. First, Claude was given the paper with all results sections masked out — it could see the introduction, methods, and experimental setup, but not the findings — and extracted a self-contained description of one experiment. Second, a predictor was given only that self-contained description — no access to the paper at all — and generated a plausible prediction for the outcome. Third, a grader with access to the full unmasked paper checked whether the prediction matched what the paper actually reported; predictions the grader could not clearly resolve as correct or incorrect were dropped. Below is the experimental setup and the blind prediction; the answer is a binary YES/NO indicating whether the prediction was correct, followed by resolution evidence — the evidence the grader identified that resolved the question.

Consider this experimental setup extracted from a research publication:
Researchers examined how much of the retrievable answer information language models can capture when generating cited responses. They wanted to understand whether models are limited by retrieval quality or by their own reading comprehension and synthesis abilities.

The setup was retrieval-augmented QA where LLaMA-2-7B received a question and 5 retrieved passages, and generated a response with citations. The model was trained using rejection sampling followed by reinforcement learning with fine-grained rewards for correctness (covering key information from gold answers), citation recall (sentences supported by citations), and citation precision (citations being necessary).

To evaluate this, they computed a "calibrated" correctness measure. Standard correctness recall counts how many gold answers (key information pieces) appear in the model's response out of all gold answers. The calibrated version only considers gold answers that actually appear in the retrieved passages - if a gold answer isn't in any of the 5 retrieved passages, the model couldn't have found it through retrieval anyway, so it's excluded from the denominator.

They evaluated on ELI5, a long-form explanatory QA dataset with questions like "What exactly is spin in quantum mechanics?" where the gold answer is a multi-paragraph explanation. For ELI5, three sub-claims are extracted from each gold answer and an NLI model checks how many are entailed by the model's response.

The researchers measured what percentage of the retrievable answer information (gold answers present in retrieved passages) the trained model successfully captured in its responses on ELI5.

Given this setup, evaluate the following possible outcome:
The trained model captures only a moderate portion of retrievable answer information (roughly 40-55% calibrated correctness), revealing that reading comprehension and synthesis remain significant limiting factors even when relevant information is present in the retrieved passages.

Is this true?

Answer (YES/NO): NO